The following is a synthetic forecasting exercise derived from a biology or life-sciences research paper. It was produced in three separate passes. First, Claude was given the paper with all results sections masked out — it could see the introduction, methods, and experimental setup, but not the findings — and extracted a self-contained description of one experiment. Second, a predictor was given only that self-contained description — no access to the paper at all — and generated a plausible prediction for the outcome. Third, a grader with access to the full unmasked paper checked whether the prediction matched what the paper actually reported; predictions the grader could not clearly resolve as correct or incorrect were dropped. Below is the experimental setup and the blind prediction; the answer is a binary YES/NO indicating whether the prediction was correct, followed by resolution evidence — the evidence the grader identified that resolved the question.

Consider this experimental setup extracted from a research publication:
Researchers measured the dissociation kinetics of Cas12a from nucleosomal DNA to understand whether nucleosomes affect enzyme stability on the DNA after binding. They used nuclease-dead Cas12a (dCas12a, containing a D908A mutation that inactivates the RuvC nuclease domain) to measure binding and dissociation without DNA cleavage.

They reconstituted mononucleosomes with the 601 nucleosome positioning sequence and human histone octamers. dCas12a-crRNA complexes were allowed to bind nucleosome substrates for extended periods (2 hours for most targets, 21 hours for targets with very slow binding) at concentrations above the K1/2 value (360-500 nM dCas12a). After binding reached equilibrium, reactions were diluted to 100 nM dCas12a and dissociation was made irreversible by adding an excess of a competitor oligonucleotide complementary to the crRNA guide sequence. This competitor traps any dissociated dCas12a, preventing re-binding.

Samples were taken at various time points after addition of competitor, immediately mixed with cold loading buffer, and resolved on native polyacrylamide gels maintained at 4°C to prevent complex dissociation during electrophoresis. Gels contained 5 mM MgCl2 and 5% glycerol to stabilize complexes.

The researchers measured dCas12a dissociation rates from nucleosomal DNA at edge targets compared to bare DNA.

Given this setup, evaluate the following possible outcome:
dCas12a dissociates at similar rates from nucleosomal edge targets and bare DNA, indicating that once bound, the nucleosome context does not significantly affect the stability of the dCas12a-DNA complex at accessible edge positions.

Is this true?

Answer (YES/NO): YES